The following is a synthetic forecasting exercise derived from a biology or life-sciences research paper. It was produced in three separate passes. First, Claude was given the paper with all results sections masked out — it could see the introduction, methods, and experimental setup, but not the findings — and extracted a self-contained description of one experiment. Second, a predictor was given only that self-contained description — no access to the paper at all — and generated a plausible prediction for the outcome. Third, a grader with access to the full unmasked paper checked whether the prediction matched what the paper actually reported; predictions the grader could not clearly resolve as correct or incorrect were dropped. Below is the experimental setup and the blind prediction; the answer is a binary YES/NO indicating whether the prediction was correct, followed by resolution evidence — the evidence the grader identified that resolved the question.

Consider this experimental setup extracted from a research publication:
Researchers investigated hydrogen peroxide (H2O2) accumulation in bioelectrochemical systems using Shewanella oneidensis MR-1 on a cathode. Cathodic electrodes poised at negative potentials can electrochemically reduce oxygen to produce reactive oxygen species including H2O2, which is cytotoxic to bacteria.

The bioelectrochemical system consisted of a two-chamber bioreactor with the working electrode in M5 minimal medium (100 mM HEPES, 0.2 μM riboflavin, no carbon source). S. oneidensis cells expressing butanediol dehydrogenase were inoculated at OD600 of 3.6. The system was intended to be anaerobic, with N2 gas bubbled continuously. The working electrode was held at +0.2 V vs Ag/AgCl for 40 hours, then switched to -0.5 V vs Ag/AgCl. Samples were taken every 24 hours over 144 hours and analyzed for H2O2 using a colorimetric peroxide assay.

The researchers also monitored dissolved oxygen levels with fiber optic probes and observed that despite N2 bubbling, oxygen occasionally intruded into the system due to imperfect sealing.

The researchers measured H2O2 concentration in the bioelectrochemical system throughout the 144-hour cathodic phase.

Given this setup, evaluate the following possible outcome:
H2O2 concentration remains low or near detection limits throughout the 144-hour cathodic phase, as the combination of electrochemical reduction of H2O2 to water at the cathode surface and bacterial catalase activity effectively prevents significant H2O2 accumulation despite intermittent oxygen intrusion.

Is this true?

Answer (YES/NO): NO